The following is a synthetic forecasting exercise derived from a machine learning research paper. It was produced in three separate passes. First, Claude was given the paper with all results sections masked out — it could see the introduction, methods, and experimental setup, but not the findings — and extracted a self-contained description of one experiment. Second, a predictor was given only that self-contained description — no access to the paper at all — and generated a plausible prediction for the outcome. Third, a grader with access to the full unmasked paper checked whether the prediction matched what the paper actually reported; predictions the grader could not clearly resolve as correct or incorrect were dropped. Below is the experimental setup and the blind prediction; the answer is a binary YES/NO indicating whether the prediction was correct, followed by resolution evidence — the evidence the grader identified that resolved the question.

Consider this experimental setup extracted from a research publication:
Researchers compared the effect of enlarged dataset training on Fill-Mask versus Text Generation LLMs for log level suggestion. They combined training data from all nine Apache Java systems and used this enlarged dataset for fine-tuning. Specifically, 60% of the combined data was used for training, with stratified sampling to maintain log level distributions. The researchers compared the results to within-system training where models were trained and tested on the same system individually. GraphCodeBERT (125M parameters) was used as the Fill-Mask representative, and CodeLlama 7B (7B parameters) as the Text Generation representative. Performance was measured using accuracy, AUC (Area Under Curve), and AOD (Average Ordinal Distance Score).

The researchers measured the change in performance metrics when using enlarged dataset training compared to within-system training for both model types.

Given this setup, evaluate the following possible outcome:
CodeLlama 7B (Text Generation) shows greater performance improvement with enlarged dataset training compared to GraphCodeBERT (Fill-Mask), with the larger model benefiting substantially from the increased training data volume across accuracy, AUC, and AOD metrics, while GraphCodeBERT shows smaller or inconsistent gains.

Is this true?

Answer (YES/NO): NO